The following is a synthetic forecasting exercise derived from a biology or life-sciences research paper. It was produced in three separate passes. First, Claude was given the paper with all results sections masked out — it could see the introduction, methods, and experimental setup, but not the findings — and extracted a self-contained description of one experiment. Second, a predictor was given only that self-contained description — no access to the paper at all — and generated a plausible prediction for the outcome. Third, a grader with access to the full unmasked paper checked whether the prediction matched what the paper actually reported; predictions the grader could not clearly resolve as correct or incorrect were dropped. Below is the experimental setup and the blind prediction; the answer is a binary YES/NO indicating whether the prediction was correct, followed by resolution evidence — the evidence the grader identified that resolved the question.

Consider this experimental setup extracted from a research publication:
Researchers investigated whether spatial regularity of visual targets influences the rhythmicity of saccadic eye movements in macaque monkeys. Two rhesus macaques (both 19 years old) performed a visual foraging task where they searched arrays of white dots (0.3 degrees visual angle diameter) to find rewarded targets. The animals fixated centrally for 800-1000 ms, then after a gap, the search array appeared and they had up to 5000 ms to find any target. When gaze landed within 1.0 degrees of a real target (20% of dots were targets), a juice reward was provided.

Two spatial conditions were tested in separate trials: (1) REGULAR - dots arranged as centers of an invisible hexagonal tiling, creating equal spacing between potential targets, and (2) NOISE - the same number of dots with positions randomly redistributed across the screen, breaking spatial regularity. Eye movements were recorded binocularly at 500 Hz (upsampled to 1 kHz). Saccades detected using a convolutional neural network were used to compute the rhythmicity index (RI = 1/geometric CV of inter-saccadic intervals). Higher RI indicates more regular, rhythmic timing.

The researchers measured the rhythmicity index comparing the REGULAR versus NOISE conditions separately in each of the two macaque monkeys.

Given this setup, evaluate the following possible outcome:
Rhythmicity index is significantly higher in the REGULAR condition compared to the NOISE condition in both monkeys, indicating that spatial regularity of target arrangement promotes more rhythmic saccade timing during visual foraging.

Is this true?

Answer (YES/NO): NO